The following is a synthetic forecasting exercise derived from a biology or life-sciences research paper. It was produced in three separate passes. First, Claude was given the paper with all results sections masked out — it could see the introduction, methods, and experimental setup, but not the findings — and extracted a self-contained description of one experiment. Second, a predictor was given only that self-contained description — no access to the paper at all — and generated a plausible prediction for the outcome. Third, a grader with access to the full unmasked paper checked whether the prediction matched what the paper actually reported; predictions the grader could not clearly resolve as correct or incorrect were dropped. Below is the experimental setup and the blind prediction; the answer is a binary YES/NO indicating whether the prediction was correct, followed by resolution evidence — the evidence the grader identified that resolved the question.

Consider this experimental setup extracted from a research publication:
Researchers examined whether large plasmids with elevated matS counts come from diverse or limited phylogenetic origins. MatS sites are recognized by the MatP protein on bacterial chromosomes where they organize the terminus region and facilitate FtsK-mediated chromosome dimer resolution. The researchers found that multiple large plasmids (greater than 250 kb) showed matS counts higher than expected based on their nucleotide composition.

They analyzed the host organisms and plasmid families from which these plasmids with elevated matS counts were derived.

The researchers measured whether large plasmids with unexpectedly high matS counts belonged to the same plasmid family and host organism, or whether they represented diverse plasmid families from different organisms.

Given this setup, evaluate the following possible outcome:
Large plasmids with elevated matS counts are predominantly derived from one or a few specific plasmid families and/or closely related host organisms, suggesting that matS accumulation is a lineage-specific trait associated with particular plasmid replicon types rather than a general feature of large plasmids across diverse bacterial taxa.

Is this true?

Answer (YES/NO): NO